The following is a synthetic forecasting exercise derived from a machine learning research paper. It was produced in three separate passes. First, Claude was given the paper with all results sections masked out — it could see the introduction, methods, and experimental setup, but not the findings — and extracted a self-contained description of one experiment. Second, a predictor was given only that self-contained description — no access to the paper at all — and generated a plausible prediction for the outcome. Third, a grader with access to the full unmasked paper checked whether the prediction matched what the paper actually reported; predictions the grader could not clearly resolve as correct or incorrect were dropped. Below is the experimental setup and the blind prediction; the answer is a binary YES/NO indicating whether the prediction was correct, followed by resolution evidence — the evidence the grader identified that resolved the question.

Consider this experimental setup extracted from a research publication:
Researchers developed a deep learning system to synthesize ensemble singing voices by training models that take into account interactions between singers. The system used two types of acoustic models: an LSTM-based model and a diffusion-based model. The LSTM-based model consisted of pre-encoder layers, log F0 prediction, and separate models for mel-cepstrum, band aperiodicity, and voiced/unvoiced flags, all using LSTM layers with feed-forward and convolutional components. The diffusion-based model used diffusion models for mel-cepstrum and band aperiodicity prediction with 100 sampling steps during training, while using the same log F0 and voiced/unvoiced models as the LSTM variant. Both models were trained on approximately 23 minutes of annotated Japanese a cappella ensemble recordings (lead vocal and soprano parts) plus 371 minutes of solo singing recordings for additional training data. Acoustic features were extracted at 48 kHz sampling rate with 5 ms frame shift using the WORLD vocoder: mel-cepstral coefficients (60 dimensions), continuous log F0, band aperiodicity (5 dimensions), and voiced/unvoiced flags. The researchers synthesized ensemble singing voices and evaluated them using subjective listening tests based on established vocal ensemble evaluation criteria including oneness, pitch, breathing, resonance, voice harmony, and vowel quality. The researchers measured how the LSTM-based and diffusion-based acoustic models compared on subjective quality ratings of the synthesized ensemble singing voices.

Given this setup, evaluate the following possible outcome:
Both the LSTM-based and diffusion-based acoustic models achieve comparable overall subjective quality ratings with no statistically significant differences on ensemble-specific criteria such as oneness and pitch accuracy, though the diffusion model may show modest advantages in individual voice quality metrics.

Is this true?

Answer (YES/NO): NO